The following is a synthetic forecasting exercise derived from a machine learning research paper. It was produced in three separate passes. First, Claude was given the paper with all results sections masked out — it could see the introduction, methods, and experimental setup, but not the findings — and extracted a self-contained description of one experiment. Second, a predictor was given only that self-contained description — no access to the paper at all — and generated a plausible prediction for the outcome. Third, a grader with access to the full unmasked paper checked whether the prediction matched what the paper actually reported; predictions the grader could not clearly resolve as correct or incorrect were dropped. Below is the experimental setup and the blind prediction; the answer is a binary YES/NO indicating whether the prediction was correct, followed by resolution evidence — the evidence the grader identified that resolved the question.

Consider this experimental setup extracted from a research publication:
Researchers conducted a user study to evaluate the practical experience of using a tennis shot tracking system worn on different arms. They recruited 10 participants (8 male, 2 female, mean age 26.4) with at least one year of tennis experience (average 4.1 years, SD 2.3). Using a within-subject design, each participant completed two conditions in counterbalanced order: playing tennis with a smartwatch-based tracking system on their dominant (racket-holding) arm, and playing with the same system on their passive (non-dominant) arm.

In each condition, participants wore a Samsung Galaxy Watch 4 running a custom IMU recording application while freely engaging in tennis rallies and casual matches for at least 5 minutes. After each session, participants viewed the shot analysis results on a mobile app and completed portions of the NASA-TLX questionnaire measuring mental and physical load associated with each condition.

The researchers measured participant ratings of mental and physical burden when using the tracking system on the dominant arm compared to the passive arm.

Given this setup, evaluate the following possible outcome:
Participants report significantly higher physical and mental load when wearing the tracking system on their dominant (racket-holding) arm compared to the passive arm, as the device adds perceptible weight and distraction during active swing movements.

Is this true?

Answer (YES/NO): NO